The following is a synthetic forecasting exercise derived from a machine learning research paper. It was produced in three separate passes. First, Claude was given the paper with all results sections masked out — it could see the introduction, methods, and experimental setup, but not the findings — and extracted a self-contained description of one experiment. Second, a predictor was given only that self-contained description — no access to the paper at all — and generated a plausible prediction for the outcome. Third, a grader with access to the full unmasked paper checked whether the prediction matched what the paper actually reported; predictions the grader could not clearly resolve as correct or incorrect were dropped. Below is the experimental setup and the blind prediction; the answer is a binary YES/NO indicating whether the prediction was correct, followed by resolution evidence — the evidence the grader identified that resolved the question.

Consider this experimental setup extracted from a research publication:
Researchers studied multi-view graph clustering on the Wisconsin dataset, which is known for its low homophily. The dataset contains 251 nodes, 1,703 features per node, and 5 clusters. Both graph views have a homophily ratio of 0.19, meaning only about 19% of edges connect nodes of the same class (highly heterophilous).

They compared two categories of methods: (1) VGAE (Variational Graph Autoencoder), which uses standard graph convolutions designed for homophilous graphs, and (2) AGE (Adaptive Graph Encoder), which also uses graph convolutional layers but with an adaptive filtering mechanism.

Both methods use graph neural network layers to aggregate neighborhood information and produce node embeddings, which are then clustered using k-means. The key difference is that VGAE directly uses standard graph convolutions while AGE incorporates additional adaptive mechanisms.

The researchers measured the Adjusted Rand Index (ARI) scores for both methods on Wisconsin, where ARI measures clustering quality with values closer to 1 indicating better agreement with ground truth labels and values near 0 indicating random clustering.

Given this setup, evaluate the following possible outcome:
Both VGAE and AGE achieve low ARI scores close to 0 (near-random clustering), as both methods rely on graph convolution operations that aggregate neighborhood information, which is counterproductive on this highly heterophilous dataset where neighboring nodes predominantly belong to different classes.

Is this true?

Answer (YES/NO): NO